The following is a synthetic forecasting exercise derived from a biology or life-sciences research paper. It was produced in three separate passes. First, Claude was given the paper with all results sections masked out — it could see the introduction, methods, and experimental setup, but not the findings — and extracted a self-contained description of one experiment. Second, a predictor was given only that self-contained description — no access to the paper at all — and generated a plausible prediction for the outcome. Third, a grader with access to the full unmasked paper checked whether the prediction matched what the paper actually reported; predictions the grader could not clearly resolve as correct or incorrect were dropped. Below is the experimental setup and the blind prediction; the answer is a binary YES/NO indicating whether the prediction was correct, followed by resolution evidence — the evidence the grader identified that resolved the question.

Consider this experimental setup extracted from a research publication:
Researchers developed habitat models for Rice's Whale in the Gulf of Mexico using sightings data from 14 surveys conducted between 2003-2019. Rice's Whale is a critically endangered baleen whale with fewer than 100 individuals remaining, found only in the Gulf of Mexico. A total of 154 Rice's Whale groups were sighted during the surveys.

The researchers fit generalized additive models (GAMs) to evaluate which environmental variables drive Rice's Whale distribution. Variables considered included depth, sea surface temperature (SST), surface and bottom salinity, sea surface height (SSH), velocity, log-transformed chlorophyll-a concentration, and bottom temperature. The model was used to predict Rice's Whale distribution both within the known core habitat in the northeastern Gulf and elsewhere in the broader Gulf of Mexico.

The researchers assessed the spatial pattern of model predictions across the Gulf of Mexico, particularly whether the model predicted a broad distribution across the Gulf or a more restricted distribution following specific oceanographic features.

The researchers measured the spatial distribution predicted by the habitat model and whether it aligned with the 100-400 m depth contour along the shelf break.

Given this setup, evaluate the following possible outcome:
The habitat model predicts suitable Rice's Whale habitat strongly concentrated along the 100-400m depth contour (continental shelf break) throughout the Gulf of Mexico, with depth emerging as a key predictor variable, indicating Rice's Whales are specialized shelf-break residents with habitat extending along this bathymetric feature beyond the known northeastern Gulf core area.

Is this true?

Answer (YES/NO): YES